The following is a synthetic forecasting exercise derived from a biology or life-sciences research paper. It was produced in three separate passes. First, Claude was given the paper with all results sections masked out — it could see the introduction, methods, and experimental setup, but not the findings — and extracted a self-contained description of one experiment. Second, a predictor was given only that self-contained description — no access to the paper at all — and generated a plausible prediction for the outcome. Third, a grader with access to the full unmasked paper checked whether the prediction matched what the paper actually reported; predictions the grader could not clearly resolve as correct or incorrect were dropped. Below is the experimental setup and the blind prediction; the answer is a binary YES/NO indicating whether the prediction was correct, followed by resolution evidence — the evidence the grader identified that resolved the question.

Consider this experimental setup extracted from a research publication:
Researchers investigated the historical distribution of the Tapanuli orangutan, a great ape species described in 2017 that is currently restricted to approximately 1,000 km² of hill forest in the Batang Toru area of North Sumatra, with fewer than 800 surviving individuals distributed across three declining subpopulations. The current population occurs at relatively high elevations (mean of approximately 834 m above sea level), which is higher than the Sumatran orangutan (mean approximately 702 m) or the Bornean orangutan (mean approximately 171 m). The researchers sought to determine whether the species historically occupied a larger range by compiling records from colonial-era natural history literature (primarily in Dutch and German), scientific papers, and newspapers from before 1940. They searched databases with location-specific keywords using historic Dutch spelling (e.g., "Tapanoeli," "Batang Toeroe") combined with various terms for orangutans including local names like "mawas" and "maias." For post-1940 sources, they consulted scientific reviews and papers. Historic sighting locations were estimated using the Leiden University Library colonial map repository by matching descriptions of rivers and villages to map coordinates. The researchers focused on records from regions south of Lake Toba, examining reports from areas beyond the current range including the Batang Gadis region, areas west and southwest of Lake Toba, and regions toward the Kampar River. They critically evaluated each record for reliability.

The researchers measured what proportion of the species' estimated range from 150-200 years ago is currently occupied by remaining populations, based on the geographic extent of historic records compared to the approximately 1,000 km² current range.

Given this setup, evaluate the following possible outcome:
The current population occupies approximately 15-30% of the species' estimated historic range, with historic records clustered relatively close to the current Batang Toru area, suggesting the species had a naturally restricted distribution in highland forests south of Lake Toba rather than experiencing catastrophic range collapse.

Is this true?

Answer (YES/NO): NO